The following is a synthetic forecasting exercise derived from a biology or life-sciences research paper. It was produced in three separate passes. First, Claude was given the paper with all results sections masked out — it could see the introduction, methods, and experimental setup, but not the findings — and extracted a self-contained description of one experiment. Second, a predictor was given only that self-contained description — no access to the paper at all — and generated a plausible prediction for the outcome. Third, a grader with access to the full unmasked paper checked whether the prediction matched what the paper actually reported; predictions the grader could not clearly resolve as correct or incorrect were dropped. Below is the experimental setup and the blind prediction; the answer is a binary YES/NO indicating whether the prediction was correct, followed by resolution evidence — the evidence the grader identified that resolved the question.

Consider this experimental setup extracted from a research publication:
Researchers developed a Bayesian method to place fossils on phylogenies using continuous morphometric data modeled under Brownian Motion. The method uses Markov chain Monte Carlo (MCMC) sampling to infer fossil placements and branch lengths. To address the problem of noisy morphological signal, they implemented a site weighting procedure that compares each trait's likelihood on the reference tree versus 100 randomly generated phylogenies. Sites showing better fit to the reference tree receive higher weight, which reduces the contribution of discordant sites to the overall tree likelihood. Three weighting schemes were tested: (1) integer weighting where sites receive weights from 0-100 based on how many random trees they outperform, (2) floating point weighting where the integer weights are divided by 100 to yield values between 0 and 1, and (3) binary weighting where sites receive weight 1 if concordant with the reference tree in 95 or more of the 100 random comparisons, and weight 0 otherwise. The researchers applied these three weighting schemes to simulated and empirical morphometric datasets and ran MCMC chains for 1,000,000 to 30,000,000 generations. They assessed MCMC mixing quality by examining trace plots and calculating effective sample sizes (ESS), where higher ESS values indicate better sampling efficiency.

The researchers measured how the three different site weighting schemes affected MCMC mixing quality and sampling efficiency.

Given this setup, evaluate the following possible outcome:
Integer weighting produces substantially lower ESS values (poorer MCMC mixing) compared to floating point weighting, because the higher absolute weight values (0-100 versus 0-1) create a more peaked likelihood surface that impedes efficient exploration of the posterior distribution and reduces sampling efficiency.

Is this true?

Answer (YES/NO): YES